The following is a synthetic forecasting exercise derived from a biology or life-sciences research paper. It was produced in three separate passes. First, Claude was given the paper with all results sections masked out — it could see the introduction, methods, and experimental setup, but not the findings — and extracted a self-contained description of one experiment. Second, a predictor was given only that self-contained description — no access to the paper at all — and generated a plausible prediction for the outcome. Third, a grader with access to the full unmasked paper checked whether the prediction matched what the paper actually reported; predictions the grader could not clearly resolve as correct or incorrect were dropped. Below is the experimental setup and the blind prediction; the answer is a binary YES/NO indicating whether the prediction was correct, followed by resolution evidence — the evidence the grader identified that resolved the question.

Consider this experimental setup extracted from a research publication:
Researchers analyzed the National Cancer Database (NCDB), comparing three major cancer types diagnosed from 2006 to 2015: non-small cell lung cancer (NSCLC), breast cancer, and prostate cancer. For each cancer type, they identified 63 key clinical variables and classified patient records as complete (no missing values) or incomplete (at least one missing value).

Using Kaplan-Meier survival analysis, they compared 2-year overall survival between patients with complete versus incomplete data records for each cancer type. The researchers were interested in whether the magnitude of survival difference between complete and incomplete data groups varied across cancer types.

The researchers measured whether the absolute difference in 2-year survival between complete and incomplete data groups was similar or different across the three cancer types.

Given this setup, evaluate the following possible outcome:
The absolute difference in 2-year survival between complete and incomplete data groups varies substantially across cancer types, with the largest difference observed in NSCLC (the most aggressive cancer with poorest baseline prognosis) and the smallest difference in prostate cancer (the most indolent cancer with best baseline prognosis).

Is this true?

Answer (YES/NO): NO